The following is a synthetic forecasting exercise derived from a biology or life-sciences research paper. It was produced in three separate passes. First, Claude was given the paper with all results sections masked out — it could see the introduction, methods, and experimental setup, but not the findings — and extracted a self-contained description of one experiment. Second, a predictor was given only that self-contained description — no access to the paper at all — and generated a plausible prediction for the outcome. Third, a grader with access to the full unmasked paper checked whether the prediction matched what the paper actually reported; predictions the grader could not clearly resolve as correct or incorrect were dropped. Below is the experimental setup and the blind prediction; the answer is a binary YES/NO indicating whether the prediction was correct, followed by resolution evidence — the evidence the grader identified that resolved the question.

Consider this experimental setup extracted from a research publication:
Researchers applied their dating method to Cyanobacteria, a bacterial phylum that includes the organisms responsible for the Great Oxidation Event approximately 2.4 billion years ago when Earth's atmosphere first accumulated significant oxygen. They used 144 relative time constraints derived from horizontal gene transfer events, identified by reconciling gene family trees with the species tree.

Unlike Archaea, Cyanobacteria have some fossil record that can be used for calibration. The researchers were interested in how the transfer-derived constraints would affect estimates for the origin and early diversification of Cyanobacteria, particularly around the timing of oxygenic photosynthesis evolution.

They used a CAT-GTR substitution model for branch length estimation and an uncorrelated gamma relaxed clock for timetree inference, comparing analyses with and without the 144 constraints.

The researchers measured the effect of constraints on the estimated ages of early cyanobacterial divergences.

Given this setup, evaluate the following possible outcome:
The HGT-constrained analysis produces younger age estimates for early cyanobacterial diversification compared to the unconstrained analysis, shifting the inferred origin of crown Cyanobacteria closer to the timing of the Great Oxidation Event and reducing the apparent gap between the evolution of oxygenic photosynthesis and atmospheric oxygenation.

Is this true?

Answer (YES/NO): NO